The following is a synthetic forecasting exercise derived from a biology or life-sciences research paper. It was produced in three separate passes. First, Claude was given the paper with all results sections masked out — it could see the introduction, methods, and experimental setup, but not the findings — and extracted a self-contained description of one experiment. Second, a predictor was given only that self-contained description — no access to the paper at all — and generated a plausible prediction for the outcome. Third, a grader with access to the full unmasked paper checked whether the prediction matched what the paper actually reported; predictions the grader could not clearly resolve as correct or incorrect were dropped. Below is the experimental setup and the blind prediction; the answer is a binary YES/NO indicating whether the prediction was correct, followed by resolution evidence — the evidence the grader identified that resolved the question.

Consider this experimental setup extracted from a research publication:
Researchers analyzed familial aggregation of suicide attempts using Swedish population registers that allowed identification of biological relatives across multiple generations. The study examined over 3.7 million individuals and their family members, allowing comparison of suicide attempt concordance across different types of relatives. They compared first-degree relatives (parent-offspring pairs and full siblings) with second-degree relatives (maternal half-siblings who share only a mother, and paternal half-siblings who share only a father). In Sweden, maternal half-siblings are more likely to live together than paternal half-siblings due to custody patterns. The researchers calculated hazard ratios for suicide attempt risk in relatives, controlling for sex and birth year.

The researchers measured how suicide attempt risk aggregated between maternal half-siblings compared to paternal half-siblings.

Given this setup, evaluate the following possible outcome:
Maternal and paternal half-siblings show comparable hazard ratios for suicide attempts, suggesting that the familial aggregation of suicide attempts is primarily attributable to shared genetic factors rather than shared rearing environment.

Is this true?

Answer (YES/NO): NO